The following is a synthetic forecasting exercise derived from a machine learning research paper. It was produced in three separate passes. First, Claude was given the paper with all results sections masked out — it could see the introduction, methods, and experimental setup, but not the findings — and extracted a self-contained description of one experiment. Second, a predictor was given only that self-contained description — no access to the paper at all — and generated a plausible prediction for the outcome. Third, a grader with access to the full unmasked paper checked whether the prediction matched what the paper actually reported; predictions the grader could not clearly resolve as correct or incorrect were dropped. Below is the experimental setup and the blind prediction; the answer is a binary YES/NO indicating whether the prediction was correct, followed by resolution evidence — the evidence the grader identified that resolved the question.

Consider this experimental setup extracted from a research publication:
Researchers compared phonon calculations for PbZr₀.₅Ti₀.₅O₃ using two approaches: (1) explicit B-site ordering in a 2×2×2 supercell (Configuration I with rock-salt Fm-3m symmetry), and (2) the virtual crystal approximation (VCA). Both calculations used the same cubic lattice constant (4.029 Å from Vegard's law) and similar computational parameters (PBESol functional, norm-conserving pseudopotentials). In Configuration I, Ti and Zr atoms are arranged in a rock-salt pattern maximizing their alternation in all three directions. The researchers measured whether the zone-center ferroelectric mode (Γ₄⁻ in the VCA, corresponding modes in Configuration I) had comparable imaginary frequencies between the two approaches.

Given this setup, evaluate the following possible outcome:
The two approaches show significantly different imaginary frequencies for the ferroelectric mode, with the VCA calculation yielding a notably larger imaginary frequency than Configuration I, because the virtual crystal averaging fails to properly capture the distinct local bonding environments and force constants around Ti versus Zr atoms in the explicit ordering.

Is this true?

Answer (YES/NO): NO